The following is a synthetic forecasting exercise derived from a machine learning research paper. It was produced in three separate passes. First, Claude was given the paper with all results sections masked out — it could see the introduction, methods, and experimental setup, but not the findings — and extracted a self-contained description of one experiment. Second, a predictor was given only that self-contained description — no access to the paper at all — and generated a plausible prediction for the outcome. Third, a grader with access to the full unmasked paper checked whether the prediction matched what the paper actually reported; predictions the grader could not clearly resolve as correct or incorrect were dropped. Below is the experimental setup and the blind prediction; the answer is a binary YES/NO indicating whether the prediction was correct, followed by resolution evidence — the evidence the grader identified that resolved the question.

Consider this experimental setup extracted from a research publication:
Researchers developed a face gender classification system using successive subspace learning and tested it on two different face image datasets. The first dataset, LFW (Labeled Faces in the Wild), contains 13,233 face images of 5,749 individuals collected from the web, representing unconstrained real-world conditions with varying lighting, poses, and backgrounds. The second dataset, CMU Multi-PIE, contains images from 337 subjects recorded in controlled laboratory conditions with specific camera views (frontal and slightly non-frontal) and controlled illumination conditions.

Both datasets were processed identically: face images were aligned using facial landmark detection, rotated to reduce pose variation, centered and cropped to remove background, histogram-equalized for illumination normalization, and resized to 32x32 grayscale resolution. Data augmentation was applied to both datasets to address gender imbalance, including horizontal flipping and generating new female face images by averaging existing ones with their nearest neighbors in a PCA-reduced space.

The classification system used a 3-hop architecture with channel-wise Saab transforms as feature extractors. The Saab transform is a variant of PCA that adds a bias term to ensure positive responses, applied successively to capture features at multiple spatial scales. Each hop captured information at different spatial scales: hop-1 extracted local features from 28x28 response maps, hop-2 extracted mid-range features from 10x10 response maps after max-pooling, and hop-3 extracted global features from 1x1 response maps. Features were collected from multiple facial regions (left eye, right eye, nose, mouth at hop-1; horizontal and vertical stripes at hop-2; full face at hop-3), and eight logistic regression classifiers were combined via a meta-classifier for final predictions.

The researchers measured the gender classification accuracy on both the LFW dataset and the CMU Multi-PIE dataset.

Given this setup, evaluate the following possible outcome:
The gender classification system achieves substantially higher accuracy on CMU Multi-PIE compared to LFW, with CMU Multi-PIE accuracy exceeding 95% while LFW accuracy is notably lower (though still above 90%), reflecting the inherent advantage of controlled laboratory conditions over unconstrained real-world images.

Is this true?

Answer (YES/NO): NO